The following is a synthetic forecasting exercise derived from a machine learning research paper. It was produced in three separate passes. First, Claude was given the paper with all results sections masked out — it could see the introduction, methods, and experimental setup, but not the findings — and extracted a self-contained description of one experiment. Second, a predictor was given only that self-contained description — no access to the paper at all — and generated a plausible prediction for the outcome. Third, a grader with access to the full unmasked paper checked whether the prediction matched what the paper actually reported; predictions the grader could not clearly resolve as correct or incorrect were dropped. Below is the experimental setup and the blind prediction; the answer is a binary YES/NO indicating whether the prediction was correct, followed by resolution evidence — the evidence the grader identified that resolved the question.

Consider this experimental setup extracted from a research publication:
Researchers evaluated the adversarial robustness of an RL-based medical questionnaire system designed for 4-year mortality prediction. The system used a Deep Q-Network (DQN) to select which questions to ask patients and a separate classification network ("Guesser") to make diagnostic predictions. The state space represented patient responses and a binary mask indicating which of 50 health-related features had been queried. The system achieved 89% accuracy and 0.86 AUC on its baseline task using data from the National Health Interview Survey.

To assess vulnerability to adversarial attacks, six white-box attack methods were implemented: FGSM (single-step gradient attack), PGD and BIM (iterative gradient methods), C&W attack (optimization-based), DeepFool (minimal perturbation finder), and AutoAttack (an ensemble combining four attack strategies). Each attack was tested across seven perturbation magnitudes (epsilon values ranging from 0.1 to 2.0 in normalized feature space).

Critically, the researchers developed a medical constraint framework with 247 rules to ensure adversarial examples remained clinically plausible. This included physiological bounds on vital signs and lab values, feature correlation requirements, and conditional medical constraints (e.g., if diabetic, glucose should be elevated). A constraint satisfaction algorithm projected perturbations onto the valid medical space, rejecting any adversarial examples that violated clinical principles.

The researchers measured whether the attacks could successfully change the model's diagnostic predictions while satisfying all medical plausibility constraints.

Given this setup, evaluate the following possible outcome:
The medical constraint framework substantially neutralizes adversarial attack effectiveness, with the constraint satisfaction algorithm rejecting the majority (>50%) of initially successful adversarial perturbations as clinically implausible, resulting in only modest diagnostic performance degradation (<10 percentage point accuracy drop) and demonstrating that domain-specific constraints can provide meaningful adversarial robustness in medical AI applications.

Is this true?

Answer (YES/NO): NO